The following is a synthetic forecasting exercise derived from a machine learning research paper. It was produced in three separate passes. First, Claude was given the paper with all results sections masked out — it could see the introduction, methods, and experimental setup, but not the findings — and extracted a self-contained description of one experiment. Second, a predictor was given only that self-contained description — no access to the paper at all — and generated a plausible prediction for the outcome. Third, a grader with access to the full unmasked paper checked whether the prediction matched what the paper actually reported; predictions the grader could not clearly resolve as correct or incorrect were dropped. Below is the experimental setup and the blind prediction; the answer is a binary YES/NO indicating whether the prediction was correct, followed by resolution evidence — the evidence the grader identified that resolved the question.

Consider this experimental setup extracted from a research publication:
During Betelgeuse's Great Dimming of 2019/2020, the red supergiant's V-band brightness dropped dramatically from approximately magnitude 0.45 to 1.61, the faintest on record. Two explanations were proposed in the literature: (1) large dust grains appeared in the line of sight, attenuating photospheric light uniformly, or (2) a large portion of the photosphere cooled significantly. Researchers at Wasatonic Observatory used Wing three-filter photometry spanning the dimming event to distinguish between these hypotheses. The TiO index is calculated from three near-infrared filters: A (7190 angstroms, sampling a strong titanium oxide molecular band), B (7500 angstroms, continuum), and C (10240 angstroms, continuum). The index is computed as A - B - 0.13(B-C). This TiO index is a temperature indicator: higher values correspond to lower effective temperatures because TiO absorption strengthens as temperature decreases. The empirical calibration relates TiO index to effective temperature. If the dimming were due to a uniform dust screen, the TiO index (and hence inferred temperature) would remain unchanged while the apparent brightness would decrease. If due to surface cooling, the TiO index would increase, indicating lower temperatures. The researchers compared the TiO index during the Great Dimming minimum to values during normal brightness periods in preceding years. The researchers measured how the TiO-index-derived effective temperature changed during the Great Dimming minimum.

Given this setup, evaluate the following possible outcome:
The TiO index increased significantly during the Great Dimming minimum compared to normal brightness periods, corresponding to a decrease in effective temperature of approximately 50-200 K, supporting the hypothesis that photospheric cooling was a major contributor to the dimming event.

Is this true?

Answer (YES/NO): YES